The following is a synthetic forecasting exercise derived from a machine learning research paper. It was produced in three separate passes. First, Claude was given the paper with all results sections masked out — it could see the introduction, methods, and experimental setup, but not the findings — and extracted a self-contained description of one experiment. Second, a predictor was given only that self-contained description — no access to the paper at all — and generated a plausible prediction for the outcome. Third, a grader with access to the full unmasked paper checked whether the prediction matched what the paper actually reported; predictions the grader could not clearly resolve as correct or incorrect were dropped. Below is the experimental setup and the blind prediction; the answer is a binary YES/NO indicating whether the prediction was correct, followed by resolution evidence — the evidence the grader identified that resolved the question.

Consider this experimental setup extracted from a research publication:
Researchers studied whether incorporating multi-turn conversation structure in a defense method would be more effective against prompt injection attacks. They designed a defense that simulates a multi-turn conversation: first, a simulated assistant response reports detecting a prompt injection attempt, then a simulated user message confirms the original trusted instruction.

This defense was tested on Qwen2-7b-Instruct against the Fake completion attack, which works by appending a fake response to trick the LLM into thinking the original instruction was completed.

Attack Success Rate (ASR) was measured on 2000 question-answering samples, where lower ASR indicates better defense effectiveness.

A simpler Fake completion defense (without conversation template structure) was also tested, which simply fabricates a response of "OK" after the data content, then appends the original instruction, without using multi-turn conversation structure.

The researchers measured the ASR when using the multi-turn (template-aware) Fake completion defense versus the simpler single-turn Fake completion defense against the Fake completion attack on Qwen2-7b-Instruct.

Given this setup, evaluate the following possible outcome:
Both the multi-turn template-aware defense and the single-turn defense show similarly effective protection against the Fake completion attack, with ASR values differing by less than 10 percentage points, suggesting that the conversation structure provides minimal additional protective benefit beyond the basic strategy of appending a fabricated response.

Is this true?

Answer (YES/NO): NO